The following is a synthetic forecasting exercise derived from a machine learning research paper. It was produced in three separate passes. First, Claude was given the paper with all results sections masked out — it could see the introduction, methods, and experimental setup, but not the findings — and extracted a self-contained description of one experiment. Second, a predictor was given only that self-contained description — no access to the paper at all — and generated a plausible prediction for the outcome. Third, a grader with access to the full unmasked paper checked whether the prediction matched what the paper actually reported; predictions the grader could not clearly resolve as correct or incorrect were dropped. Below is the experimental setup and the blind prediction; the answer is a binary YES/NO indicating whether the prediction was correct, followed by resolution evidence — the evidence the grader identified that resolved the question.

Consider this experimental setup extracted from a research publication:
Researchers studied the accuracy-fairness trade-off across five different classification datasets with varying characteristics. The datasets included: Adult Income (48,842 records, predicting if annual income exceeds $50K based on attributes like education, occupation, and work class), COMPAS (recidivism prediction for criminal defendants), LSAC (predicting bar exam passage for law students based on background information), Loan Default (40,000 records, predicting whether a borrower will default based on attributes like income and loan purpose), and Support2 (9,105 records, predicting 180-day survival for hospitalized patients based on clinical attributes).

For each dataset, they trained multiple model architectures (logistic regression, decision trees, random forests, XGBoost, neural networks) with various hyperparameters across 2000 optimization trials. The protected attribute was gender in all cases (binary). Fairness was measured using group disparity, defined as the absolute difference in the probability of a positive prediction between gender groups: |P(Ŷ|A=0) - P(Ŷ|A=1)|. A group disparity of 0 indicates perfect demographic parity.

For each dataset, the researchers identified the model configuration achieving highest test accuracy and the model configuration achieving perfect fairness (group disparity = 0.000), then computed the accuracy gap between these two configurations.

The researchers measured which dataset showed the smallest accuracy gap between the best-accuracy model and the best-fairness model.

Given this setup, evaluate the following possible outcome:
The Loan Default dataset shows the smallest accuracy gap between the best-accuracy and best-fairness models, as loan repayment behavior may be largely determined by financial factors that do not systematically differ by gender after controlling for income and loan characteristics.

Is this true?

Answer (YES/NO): NO